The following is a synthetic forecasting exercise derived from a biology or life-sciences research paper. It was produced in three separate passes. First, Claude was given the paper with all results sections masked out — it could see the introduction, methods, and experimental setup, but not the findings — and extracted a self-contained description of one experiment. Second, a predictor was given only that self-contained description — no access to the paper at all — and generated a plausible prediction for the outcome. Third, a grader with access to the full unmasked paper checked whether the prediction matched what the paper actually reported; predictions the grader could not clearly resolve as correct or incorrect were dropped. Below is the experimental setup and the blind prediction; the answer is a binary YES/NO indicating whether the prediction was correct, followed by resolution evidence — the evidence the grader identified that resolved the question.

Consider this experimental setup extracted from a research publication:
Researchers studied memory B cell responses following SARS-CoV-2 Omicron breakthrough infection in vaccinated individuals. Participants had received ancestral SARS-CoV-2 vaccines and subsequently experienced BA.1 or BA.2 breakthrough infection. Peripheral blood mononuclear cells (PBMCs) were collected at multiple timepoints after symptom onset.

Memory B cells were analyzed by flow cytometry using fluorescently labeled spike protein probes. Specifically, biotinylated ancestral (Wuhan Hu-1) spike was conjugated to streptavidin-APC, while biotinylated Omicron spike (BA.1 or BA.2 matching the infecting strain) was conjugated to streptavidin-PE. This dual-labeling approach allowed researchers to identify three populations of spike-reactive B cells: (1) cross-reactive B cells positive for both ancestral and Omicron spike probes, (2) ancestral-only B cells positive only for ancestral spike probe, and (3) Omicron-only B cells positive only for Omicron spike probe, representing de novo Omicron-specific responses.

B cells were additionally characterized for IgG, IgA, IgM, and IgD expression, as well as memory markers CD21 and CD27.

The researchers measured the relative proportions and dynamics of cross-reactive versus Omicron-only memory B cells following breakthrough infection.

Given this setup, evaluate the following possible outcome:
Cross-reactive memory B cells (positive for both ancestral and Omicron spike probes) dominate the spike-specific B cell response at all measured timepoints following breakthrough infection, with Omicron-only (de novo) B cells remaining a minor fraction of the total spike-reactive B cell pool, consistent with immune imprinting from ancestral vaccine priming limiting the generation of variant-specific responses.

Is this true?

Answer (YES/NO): YES